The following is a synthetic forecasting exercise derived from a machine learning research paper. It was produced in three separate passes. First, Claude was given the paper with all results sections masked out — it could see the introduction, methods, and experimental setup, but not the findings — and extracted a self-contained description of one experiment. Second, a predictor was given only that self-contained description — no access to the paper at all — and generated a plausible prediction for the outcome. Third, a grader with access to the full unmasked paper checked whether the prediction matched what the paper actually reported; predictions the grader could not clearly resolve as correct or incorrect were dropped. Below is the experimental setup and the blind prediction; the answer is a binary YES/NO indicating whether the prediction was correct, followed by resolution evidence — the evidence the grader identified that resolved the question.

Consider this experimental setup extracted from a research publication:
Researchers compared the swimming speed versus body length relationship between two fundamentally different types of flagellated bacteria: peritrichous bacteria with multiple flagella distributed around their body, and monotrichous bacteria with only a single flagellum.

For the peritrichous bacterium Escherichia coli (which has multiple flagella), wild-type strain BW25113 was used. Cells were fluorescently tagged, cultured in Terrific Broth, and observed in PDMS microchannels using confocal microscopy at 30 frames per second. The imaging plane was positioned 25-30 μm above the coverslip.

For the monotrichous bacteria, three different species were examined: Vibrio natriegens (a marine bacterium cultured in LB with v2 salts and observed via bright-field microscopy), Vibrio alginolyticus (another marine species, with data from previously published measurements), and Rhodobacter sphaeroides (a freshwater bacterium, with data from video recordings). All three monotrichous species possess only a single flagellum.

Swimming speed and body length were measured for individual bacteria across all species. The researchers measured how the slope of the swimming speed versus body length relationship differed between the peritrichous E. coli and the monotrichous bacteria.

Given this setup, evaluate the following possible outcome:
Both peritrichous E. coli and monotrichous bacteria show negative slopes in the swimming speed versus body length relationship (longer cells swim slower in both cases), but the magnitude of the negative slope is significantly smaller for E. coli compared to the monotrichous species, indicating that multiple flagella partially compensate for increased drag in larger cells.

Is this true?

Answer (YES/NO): NO